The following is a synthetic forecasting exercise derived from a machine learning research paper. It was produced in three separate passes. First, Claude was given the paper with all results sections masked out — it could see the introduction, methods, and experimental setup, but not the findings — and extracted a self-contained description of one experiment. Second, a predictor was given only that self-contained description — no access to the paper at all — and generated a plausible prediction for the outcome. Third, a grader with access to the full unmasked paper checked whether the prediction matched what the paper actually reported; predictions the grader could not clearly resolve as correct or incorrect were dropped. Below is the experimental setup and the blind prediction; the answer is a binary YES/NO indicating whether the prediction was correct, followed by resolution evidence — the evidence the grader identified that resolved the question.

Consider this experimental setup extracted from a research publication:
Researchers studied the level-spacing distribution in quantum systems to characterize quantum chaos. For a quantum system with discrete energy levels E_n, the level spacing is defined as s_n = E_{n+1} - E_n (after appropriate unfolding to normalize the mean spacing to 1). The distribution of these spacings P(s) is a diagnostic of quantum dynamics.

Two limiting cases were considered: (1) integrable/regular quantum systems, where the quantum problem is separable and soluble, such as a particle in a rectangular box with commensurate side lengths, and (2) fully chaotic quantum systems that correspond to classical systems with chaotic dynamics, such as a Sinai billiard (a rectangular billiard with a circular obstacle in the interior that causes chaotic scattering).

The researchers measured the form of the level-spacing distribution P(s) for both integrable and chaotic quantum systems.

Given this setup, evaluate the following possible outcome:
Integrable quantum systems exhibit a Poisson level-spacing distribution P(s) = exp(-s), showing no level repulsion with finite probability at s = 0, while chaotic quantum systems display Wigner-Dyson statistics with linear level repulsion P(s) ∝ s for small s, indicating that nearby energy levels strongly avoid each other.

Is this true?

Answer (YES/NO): YES